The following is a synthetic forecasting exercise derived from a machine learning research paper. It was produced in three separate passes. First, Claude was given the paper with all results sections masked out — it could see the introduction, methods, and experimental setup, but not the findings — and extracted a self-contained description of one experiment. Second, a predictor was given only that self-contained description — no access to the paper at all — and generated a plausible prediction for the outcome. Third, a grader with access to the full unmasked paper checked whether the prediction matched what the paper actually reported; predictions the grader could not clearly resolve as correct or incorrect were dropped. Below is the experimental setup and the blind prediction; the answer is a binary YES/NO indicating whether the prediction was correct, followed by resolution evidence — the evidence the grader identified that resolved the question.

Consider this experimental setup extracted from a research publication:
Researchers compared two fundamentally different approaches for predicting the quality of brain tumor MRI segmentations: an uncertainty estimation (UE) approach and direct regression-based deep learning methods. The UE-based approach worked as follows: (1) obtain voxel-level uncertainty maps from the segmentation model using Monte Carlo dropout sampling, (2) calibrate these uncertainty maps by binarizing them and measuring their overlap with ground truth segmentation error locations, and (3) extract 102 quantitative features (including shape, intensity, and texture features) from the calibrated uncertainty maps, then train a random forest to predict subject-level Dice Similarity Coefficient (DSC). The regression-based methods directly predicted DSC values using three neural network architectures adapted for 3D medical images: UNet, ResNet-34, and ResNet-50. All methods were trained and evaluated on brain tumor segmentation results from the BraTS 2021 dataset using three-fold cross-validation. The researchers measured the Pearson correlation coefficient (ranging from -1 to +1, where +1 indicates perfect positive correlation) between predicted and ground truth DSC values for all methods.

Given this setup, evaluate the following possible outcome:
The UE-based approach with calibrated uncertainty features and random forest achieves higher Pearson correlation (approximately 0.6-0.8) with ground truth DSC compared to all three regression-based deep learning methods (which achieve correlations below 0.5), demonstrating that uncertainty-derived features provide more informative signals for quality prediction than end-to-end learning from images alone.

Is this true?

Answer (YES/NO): NO